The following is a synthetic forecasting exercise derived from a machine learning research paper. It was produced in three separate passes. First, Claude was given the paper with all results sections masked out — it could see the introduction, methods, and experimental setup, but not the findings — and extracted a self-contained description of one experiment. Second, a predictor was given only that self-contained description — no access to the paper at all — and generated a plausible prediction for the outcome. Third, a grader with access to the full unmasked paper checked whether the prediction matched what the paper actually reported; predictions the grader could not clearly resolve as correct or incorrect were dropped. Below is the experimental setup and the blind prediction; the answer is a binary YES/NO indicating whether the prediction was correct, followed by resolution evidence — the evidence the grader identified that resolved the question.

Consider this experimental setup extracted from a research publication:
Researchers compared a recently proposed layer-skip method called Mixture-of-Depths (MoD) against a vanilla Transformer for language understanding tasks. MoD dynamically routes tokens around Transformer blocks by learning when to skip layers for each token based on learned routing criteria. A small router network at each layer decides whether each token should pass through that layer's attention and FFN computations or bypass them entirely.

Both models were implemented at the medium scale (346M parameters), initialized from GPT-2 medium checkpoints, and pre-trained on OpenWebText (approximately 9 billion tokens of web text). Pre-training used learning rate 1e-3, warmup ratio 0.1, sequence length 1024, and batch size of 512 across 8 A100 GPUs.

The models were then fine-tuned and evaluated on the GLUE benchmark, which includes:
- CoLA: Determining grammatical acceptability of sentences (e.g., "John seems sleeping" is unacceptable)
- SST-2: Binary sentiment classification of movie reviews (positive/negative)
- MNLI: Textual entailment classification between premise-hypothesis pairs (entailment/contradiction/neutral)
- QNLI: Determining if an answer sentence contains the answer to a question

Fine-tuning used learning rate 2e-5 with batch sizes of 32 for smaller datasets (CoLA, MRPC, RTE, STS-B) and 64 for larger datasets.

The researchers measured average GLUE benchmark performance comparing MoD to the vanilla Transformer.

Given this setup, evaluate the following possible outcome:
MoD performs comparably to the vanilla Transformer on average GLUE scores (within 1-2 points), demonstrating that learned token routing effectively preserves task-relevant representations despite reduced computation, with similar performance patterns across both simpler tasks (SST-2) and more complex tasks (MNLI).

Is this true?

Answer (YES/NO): NO